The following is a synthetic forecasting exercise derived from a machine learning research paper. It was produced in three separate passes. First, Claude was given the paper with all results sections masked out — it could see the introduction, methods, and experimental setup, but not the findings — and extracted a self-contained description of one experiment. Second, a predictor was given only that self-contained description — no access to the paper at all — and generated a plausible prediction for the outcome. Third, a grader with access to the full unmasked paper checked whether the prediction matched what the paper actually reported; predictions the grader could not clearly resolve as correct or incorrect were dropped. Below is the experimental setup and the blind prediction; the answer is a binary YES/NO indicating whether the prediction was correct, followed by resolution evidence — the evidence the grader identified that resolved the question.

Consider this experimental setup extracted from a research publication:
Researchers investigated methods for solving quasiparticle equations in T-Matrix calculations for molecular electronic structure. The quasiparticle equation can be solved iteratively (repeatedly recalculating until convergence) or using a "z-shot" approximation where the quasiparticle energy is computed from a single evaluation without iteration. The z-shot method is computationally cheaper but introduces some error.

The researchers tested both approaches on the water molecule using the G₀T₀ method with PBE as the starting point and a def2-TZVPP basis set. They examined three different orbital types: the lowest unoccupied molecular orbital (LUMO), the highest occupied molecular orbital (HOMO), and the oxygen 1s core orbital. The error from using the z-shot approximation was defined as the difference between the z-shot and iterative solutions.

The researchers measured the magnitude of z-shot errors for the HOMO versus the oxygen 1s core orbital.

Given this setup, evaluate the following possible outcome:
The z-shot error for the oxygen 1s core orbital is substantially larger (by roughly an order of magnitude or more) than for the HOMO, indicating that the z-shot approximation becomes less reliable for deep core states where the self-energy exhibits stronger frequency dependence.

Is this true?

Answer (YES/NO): YES